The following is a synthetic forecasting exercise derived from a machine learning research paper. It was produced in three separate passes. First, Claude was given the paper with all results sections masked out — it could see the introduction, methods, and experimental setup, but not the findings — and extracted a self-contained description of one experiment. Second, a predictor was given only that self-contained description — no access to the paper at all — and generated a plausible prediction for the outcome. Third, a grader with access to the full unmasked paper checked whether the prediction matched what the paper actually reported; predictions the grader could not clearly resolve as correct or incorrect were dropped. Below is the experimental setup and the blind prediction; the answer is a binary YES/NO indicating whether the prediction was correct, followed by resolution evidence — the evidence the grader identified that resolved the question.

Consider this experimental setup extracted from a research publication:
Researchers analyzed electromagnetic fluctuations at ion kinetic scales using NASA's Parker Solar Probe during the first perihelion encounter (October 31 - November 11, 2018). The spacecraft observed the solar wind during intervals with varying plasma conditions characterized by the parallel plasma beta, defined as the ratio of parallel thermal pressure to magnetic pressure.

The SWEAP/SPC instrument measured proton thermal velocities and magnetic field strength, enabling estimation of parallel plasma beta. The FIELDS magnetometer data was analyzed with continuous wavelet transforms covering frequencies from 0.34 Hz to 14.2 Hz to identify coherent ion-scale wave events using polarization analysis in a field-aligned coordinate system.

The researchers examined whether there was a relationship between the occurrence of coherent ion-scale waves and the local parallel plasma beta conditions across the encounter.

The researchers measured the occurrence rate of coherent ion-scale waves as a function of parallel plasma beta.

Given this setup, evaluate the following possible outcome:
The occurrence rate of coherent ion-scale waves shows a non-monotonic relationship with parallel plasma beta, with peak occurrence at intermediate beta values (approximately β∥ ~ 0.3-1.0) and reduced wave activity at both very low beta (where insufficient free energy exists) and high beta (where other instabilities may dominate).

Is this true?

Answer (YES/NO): NO